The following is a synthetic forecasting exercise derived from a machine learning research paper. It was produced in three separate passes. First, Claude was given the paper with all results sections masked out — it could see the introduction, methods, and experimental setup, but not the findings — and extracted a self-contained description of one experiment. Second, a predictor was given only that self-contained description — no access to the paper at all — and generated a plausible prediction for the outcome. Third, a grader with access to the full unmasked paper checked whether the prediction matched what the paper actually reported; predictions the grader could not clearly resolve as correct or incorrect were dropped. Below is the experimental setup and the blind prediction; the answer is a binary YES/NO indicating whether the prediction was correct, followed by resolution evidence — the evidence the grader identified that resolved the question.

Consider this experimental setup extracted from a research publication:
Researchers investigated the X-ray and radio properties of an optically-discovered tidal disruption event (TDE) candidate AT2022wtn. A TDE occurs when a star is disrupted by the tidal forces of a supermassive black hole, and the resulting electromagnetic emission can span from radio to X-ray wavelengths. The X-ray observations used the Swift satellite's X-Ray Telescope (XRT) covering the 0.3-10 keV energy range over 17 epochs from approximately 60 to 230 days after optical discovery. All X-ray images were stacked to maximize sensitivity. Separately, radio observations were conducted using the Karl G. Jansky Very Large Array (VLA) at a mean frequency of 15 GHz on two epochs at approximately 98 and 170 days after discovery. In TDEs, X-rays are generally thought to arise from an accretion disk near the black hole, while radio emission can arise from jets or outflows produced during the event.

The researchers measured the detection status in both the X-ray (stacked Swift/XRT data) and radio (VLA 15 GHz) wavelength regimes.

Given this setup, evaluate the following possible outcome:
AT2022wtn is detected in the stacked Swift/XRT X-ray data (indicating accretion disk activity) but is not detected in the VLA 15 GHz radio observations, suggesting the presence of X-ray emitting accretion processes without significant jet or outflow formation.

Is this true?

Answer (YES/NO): NO